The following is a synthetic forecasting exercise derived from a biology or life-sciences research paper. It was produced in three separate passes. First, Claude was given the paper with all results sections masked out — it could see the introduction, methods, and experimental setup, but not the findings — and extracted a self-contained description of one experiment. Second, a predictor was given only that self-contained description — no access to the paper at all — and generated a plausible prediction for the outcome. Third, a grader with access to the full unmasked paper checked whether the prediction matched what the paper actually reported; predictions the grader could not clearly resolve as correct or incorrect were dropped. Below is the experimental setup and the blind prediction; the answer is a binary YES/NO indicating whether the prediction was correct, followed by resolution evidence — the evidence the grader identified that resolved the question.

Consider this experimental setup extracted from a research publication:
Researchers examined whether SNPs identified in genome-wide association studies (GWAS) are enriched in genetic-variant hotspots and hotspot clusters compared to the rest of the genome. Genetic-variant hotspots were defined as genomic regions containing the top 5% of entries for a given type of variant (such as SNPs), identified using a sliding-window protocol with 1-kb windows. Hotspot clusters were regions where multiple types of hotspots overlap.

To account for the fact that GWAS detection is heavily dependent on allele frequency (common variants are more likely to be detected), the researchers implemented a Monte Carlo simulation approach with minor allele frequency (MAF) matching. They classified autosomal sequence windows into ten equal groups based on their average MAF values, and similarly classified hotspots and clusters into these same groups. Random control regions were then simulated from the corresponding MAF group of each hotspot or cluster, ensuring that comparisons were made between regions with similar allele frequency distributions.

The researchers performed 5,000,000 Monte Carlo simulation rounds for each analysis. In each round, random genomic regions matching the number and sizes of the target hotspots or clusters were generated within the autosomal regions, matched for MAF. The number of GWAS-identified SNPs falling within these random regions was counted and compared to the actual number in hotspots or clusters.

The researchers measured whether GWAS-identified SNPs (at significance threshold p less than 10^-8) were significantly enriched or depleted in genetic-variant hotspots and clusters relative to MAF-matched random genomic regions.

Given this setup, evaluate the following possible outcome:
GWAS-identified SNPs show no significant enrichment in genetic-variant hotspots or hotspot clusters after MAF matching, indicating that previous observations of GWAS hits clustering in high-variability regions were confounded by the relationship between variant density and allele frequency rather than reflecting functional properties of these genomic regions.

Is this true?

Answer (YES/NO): NO